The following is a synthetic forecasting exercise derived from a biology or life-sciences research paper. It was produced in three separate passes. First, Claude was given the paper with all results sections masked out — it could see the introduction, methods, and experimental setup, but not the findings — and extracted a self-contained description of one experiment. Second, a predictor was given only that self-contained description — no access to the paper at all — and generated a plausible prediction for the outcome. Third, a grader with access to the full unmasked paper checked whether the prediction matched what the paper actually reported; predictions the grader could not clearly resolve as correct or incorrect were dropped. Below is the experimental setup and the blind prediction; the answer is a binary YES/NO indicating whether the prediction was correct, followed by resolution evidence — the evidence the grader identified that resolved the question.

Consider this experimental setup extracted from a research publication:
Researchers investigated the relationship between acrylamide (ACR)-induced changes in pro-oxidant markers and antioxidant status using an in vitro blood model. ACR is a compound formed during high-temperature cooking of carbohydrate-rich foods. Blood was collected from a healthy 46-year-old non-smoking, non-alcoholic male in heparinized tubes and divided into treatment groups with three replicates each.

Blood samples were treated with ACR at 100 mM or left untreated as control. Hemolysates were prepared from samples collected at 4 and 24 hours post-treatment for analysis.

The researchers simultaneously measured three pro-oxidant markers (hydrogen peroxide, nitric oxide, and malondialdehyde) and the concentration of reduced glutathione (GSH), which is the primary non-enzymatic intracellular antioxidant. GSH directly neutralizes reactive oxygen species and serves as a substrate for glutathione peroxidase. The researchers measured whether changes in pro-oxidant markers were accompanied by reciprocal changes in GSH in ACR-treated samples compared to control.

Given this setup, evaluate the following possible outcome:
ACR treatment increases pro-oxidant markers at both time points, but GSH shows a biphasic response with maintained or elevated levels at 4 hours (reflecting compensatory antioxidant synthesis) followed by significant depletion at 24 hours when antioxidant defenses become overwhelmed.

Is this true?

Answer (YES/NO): NO